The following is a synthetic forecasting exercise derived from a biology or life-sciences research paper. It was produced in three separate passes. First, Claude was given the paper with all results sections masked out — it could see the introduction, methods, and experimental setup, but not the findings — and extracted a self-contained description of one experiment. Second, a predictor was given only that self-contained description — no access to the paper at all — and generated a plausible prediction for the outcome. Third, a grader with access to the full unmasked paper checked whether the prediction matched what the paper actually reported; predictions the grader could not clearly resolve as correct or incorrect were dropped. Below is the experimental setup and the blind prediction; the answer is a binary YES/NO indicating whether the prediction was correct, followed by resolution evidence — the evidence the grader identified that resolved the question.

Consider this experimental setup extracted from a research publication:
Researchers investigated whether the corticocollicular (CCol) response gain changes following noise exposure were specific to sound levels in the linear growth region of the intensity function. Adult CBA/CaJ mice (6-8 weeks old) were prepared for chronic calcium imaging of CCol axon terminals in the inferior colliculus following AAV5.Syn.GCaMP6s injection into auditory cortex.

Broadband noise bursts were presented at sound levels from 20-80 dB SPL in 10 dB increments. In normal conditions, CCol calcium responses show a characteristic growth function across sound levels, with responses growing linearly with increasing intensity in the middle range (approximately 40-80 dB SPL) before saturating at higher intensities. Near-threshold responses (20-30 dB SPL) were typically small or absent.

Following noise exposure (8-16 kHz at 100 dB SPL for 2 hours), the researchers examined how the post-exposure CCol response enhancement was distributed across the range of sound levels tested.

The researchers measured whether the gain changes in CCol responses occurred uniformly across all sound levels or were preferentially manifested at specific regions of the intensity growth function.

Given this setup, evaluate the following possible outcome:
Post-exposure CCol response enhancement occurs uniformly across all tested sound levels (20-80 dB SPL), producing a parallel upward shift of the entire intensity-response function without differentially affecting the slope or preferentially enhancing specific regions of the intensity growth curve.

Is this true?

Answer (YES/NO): NO